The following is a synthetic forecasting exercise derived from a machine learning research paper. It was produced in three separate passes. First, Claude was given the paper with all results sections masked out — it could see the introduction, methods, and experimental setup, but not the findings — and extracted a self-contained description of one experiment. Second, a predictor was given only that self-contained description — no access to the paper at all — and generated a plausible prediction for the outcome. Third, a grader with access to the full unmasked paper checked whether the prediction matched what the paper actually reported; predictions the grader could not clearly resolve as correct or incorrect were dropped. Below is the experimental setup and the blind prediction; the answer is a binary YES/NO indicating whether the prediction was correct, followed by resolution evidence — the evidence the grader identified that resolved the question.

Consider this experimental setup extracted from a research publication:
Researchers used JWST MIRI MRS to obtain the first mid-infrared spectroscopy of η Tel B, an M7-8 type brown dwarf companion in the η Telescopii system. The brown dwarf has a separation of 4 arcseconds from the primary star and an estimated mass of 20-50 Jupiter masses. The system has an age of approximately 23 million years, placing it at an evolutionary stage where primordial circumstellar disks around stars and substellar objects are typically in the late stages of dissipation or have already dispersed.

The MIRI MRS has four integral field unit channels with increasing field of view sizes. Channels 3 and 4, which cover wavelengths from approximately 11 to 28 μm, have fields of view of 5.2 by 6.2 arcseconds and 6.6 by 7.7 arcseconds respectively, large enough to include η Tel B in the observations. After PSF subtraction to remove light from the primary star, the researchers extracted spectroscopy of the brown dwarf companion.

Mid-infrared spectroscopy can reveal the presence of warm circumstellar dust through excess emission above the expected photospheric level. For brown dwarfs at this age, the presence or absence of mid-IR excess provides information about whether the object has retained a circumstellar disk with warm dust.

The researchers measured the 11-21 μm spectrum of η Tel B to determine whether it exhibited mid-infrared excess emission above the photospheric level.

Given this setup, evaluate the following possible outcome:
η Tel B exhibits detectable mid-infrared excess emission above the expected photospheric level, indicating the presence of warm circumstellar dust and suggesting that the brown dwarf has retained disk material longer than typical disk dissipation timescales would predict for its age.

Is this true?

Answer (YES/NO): NO